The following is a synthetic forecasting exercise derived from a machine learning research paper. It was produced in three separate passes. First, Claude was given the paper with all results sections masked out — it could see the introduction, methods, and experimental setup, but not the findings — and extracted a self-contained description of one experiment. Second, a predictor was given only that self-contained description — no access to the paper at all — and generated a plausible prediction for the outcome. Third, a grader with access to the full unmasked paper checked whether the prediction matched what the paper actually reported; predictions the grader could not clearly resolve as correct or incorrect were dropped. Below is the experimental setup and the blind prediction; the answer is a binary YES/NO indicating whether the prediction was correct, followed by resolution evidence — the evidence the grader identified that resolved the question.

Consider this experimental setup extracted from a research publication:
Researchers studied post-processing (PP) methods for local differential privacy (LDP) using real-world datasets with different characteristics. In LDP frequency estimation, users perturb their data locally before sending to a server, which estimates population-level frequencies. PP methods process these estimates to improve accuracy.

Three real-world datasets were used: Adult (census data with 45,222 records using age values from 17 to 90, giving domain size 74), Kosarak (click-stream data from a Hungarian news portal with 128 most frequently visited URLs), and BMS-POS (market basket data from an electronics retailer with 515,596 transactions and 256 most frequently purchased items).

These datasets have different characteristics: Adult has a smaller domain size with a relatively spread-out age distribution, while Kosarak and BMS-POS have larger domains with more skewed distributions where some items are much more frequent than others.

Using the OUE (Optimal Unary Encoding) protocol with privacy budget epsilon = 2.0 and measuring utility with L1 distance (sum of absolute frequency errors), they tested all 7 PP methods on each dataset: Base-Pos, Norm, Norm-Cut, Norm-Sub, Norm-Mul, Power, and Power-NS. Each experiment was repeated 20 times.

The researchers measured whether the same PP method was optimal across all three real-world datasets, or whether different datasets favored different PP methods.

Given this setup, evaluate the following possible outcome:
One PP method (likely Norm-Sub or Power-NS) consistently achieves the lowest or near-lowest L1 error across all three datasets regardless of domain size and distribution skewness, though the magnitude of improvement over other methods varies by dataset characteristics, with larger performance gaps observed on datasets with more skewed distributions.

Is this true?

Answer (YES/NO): NO